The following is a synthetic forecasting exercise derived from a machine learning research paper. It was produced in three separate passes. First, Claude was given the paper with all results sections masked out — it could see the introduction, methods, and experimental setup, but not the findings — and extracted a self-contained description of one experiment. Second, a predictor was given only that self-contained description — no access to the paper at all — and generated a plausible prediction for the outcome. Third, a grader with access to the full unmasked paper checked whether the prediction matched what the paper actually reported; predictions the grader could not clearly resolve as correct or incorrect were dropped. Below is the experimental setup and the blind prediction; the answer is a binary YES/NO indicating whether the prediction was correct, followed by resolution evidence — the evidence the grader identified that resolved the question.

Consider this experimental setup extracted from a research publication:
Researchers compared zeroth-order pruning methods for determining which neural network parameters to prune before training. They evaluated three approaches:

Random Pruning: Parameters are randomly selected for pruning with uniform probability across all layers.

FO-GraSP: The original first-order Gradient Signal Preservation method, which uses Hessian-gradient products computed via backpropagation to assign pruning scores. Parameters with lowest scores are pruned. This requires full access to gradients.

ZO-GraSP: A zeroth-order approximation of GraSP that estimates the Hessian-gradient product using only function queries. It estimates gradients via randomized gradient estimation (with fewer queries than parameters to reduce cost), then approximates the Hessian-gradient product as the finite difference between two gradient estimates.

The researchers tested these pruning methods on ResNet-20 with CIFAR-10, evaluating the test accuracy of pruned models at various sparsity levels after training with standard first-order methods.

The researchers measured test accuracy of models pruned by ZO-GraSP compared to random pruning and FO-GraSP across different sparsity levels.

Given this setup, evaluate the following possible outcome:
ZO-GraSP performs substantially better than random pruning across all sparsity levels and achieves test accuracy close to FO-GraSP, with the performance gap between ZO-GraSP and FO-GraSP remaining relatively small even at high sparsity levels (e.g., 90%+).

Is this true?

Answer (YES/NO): YES